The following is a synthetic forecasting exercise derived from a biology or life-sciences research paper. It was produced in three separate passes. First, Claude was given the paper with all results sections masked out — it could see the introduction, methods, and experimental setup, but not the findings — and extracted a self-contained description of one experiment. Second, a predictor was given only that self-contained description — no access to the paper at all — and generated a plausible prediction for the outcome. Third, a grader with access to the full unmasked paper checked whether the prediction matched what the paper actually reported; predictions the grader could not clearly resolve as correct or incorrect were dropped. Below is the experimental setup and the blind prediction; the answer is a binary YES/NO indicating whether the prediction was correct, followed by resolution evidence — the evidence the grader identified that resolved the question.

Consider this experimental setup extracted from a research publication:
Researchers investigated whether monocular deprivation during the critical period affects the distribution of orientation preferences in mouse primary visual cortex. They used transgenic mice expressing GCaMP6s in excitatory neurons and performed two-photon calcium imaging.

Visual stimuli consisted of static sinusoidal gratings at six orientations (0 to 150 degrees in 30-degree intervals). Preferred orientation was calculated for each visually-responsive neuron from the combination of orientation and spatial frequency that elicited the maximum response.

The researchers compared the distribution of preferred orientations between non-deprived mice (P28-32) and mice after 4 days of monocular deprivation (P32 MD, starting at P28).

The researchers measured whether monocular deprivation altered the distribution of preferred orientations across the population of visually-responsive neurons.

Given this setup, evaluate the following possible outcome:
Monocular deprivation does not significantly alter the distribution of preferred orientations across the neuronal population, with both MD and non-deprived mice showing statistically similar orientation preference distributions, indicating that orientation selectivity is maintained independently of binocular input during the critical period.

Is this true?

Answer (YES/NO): YES